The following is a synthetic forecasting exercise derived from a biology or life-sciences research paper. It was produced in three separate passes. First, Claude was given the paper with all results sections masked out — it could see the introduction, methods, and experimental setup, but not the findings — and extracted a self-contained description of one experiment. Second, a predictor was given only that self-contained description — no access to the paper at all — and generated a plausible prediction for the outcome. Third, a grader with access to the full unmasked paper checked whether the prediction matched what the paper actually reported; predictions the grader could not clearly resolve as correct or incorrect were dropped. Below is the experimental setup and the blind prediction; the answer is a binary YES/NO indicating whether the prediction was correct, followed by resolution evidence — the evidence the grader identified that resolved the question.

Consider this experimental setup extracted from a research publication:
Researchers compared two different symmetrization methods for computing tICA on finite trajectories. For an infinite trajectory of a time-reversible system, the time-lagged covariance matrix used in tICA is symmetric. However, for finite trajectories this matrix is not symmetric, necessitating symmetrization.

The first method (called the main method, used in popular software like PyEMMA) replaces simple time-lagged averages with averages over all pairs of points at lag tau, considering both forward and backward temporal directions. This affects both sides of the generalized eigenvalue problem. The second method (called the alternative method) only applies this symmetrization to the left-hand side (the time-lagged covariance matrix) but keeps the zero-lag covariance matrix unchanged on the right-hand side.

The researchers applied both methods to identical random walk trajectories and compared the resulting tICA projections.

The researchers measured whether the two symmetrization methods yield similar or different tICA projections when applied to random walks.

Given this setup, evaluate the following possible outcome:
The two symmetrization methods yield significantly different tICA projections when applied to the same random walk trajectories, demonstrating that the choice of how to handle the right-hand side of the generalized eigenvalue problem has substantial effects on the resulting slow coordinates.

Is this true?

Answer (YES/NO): YES